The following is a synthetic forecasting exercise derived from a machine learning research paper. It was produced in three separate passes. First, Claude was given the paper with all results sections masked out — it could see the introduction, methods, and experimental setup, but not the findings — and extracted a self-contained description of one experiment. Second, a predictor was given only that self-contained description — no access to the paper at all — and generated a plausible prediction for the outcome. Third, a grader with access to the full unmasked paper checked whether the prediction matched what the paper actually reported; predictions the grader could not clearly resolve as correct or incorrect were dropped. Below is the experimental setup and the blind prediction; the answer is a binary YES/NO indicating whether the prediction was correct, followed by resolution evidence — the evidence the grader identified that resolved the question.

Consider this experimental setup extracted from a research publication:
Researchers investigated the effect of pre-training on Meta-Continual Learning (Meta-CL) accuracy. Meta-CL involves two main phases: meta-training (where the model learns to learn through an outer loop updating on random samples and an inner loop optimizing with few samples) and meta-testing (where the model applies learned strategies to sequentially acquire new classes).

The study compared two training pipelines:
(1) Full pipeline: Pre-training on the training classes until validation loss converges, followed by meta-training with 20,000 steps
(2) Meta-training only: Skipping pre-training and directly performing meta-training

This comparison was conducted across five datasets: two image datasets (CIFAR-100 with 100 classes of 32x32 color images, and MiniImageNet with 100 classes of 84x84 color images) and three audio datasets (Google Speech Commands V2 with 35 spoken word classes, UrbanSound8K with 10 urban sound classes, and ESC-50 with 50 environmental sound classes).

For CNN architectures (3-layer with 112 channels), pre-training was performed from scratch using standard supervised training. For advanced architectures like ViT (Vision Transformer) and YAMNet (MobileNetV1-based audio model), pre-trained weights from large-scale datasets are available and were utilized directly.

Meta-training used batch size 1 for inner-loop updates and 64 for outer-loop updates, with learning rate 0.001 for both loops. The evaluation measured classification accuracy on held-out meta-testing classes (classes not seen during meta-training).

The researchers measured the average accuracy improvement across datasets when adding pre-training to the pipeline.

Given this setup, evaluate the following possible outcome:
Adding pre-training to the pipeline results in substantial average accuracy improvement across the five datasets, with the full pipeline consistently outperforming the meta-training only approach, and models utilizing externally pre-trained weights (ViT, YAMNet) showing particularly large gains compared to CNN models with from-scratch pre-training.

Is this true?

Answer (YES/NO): NO